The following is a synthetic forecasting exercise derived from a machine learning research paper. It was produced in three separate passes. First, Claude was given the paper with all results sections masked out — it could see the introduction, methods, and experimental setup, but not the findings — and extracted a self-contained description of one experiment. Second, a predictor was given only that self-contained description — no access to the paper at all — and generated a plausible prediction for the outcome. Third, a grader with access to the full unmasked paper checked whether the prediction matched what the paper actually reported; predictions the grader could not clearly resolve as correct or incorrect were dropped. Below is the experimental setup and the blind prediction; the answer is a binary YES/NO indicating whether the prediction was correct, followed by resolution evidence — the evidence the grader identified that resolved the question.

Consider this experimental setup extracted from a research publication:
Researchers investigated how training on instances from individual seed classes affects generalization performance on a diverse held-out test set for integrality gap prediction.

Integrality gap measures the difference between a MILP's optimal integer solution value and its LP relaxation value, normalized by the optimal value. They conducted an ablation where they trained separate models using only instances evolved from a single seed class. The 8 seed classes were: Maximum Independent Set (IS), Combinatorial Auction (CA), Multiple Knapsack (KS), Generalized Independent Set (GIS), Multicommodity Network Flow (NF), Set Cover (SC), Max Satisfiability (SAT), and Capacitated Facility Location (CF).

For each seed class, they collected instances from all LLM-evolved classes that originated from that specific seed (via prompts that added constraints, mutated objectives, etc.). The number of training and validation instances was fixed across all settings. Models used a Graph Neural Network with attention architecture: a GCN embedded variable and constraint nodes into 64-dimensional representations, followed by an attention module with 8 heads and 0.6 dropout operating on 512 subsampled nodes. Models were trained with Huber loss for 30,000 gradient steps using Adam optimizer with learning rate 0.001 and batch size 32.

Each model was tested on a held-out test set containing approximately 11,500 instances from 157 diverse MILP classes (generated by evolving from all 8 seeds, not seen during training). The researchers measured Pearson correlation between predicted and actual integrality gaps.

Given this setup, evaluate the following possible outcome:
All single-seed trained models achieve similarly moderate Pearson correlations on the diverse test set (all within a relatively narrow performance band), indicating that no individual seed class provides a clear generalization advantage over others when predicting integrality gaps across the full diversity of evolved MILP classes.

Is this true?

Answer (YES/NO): NO